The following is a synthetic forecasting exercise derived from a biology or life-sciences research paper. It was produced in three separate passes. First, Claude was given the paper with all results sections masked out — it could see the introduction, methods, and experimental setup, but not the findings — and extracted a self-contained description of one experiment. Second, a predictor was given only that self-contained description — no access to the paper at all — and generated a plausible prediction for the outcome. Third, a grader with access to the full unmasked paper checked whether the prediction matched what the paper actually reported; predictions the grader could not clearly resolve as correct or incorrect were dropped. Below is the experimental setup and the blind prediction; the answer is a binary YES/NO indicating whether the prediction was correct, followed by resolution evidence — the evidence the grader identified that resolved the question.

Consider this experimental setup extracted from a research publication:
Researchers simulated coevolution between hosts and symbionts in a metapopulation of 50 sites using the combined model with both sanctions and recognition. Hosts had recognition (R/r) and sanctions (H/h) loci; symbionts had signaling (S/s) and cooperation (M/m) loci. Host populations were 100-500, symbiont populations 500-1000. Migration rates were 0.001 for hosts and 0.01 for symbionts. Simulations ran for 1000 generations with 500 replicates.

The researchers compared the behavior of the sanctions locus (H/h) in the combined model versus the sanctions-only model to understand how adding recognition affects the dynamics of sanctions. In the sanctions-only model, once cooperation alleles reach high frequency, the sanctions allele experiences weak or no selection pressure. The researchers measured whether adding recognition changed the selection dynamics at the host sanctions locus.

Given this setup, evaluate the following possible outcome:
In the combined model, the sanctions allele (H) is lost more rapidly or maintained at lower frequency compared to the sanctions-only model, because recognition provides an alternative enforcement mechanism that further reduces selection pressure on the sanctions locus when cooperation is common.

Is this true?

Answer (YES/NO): YES